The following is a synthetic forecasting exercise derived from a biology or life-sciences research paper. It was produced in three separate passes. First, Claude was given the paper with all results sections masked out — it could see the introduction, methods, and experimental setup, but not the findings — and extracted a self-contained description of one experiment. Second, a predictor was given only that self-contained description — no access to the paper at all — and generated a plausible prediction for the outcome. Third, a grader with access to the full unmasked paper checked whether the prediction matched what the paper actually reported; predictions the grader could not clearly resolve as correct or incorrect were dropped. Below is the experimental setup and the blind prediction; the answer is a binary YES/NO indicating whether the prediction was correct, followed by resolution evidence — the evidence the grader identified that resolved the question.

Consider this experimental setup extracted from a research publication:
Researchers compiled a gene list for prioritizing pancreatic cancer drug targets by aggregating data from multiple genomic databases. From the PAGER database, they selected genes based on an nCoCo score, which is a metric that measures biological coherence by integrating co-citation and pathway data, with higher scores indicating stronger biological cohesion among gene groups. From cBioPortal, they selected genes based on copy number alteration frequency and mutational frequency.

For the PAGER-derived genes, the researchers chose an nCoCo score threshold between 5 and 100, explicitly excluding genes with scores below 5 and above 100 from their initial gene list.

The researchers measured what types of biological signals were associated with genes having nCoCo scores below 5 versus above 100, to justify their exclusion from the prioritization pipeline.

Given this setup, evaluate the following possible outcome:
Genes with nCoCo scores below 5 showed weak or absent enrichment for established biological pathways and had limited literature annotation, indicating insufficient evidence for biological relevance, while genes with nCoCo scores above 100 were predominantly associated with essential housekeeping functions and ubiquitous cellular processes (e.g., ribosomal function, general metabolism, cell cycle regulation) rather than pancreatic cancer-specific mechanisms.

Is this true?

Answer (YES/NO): NO